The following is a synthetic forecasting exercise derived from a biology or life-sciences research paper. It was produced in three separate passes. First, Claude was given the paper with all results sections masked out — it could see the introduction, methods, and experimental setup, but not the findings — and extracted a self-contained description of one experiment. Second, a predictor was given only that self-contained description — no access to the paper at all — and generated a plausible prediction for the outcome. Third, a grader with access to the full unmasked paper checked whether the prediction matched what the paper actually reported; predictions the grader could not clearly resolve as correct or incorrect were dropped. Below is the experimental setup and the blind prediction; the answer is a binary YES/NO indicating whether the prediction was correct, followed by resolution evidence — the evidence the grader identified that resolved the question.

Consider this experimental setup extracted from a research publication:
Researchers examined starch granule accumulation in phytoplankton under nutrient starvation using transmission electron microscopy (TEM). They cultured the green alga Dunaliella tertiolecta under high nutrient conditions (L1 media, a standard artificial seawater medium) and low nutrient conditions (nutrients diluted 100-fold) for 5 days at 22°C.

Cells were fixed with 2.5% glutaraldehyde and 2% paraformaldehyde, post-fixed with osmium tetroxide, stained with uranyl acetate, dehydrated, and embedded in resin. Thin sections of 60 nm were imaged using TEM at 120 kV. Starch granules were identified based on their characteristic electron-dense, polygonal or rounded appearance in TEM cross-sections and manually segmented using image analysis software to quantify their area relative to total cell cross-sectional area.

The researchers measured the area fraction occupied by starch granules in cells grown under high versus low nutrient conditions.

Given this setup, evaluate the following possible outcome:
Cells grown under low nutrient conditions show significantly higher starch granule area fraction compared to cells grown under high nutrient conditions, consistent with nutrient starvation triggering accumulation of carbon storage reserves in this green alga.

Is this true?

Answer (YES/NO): YES